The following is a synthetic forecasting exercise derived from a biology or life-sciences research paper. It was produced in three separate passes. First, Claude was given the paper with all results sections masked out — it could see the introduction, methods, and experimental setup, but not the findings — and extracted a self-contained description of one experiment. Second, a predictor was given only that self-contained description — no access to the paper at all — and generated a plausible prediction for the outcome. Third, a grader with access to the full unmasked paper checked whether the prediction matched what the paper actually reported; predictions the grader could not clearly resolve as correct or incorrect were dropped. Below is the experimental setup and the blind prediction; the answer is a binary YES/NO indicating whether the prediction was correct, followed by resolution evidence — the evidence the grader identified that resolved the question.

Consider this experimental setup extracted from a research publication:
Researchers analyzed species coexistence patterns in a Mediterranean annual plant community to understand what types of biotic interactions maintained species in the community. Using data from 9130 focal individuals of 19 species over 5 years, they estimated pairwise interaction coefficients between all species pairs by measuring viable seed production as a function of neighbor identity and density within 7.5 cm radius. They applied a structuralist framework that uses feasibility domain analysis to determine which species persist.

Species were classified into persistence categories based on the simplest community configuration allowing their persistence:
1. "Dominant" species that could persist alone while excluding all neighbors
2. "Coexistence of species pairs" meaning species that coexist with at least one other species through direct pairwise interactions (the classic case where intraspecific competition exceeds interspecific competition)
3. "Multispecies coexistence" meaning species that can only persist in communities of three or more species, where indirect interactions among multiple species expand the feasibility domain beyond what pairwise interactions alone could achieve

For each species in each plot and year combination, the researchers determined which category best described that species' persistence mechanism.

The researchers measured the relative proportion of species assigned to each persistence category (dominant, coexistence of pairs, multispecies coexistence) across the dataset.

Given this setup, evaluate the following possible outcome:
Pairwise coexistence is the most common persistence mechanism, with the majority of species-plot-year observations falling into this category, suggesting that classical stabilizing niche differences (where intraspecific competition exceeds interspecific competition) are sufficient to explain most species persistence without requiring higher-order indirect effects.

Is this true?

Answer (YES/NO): YES